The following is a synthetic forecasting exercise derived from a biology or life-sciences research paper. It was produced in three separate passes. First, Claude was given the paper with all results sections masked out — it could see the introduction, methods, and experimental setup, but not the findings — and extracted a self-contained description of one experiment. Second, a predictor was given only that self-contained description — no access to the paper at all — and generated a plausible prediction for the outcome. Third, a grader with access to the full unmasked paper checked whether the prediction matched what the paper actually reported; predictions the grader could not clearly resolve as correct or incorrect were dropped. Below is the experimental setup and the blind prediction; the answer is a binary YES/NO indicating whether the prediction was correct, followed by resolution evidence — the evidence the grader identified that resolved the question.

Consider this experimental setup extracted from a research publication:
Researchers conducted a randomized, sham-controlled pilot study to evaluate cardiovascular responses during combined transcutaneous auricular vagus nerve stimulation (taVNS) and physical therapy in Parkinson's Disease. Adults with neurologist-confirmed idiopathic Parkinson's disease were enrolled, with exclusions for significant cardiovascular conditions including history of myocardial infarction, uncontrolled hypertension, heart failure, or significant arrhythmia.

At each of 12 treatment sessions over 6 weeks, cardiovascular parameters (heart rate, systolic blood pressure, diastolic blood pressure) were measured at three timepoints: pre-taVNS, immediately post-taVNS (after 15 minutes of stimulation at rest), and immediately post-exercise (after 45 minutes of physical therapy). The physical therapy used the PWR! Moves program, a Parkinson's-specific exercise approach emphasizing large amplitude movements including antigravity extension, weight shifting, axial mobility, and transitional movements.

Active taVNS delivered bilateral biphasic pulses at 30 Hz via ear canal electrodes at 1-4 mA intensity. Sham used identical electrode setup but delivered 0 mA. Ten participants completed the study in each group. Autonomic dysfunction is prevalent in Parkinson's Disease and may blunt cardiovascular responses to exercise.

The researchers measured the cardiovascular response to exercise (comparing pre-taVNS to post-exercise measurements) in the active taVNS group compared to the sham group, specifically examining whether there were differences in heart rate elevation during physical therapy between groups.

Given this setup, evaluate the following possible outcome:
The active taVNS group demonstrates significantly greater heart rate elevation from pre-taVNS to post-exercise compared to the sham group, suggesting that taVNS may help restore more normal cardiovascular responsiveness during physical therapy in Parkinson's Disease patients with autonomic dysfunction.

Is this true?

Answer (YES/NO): YES